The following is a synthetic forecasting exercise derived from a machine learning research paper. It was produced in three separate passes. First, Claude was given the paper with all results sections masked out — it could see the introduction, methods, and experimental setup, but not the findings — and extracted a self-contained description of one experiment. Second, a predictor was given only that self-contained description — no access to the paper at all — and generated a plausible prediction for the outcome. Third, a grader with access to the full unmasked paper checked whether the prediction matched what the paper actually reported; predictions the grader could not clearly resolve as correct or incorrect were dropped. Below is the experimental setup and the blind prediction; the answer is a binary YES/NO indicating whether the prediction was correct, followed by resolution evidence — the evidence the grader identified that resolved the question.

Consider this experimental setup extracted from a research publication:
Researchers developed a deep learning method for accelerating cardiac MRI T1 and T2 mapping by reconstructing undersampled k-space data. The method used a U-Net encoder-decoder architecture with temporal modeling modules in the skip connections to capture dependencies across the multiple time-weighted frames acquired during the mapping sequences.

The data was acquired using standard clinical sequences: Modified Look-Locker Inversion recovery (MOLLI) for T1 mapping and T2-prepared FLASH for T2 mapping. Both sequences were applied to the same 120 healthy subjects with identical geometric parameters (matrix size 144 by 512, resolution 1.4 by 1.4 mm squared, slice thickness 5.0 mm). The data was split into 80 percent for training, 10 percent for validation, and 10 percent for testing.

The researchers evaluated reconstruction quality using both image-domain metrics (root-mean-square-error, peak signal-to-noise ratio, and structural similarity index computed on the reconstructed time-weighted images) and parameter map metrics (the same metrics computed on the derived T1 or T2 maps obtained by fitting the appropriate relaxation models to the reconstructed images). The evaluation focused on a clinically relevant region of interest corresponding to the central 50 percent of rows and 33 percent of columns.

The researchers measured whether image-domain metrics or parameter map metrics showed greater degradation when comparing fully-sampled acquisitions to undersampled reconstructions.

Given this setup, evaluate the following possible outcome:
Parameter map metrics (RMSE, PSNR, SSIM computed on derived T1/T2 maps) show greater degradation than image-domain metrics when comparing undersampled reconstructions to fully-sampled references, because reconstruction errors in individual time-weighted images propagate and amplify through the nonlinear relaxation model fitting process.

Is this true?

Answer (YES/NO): YES